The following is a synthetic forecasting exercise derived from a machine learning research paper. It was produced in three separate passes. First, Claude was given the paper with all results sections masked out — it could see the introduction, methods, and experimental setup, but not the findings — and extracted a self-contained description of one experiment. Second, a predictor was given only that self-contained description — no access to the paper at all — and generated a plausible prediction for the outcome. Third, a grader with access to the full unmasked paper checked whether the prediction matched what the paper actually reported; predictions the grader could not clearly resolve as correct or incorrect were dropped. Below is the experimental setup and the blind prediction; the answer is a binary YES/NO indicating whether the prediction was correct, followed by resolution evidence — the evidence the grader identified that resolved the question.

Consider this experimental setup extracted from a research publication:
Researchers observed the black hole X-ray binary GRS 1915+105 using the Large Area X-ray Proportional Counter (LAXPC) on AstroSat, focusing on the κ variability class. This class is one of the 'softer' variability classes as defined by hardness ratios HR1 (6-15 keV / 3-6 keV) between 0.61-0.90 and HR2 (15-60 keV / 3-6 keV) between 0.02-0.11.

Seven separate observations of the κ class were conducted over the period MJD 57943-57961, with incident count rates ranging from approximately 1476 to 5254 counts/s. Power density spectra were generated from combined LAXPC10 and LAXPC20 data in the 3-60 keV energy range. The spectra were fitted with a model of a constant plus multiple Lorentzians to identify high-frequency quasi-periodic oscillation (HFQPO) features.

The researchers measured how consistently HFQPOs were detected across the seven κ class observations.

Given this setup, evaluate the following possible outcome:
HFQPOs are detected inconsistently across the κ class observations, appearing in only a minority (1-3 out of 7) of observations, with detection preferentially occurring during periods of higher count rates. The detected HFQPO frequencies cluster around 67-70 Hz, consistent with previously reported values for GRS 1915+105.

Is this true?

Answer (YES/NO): NO